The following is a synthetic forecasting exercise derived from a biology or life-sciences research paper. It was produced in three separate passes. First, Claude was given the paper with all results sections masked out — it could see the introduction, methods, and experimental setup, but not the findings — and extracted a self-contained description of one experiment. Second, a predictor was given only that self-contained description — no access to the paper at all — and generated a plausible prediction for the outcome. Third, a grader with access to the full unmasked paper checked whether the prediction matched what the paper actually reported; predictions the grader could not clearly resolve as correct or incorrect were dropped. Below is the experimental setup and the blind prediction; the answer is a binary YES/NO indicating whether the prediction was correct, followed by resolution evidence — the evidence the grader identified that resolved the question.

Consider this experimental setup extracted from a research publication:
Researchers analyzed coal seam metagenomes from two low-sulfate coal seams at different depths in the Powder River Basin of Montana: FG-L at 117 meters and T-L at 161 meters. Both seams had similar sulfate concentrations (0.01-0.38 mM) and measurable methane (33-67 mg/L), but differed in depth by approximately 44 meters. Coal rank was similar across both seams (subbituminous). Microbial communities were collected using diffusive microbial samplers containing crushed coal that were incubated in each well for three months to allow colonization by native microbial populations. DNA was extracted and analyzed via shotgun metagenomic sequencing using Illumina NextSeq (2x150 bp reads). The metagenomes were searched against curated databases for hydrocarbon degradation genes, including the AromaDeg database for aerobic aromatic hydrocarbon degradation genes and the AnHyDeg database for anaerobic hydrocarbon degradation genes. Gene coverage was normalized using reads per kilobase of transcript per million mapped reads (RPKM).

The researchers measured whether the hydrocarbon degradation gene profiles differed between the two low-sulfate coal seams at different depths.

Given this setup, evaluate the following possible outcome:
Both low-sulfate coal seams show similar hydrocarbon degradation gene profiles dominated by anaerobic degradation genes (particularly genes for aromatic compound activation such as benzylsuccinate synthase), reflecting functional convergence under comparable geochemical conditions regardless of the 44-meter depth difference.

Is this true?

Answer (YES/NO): NO